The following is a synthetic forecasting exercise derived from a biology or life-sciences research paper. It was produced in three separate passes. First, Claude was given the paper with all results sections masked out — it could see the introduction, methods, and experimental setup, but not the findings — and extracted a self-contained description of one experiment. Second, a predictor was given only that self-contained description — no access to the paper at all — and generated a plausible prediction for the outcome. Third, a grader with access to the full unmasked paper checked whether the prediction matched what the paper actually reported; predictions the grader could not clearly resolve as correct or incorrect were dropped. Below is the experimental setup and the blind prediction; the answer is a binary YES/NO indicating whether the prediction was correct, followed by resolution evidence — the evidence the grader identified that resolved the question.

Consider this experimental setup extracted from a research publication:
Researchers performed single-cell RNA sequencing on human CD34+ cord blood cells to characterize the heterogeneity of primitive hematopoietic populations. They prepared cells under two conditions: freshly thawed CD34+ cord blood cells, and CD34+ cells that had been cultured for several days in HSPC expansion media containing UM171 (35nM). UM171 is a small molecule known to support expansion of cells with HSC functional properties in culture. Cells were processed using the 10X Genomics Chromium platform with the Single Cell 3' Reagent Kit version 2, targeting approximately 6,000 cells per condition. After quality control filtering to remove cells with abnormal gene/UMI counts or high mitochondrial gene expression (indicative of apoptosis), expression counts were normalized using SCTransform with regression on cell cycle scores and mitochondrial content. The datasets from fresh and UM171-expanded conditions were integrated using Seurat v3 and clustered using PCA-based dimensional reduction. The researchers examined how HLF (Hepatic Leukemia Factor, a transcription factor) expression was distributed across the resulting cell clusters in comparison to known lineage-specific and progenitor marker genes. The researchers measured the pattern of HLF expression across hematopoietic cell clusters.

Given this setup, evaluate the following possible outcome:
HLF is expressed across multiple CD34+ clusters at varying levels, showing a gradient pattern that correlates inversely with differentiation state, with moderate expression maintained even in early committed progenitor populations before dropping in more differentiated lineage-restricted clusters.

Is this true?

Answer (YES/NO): NO